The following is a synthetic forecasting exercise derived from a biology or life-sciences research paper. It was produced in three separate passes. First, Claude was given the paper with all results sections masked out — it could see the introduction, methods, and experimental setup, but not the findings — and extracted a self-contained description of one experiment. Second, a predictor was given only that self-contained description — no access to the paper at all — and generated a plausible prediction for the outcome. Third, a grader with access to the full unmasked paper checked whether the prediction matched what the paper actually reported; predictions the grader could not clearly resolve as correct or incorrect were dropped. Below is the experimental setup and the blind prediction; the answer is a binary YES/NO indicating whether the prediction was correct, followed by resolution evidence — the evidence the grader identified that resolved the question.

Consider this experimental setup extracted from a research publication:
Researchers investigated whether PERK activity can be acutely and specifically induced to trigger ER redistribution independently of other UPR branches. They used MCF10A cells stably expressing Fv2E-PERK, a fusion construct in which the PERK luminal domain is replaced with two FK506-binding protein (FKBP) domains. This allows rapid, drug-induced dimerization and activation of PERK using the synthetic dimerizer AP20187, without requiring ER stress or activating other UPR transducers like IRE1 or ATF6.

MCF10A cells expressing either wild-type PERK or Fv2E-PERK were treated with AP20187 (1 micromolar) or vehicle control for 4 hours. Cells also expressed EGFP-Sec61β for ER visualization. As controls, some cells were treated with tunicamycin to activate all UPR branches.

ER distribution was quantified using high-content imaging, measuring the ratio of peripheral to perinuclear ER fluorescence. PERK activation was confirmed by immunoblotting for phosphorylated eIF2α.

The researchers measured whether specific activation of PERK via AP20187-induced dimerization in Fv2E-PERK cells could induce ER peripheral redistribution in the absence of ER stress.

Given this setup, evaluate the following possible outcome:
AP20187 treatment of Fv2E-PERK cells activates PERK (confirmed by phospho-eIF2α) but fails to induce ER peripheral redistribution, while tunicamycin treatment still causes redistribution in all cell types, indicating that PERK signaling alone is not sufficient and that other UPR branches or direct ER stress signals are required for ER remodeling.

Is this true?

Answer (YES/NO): NO